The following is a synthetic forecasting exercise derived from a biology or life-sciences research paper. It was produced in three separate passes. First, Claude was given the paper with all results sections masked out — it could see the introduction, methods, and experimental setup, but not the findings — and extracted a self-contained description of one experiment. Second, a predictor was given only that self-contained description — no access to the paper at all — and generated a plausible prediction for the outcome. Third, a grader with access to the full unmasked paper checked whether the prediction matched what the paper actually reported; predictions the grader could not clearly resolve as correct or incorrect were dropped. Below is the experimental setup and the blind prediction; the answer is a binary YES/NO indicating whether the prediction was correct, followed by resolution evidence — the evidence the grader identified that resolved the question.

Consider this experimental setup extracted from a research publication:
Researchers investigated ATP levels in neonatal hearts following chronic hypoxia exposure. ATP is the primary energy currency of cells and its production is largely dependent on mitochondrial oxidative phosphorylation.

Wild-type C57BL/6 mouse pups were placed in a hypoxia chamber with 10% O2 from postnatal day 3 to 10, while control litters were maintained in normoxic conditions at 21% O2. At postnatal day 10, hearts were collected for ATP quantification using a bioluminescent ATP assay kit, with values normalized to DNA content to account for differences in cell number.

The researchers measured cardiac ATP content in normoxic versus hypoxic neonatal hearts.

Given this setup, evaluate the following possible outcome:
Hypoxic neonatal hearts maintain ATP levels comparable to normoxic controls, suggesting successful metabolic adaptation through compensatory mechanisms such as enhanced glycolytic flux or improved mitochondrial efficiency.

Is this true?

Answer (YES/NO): NO